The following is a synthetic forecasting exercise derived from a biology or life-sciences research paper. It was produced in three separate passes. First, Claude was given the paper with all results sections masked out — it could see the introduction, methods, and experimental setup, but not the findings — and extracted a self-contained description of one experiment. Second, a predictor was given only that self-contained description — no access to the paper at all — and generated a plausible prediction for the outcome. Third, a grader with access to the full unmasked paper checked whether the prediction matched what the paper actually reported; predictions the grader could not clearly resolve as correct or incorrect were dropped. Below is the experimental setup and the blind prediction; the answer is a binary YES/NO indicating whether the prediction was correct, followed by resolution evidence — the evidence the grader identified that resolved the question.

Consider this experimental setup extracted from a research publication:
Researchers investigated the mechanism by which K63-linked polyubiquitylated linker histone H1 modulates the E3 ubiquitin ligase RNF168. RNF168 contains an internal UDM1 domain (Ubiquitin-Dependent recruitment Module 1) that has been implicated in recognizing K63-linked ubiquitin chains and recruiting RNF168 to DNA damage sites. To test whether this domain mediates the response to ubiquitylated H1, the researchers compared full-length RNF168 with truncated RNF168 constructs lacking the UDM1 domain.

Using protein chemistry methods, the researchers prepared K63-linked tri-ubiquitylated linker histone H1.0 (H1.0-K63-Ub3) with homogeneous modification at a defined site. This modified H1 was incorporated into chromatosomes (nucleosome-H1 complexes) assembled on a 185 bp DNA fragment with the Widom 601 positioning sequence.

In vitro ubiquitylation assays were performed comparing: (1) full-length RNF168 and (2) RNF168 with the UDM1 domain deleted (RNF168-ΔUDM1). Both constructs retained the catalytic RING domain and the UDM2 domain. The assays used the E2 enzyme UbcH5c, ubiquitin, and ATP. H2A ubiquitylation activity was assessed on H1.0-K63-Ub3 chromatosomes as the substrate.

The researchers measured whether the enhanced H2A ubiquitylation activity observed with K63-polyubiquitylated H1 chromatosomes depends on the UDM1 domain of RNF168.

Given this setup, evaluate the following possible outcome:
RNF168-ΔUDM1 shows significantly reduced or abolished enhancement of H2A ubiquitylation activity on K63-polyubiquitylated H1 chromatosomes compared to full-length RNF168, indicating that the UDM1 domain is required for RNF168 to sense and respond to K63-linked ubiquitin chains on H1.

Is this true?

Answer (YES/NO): YES